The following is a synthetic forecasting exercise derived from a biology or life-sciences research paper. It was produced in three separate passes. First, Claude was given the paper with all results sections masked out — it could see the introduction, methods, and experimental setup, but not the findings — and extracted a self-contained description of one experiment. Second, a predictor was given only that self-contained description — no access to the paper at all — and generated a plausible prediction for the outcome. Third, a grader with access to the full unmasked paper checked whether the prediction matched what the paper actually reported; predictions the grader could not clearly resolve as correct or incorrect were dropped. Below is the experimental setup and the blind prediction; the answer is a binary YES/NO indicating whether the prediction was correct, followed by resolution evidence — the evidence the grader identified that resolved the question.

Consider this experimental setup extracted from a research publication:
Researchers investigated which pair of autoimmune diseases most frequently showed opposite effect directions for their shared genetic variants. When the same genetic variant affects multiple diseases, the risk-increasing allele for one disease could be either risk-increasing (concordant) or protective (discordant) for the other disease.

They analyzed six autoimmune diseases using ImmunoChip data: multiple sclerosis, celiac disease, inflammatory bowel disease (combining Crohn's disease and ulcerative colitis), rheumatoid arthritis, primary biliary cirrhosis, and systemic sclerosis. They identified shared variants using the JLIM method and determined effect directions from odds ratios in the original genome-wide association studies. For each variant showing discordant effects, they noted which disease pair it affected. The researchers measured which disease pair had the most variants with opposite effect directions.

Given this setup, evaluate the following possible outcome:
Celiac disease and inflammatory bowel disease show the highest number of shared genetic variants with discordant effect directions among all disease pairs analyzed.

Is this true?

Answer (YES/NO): NO